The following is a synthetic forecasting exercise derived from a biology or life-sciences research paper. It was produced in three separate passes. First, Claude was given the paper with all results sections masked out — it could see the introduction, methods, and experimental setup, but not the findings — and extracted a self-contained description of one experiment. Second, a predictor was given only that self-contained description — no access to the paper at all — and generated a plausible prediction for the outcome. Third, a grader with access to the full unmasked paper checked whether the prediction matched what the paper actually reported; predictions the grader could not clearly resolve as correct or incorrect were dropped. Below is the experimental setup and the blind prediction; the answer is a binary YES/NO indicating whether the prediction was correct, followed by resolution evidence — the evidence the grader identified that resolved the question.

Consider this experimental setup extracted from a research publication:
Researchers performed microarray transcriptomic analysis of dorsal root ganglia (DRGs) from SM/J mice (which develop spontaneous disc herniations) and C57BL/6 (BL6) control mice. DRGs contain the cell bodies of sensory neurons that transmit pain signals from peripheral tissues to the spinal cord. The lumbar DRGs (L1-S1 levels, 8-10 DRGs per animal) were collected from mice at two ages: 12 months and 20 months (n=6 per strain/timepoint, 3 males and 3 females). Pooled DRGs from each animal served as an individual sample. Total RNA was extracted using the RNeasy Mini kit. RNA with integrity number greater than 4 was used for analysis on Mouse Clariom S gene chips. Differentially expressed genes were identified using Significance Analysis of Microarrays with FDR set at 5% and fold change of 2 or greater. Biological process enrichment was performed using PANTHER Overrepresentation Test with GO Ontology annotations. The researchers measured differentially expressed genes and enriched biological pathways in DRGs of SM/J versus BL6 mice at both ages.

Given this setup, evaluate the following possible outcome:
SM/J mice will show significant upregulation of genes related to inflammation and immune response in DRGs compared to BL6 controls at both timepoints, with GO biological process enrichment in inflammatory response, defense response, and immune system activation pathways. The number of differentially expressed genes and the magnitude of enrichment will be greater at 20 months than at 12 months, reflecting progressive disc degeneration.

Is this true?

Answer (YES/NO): NO